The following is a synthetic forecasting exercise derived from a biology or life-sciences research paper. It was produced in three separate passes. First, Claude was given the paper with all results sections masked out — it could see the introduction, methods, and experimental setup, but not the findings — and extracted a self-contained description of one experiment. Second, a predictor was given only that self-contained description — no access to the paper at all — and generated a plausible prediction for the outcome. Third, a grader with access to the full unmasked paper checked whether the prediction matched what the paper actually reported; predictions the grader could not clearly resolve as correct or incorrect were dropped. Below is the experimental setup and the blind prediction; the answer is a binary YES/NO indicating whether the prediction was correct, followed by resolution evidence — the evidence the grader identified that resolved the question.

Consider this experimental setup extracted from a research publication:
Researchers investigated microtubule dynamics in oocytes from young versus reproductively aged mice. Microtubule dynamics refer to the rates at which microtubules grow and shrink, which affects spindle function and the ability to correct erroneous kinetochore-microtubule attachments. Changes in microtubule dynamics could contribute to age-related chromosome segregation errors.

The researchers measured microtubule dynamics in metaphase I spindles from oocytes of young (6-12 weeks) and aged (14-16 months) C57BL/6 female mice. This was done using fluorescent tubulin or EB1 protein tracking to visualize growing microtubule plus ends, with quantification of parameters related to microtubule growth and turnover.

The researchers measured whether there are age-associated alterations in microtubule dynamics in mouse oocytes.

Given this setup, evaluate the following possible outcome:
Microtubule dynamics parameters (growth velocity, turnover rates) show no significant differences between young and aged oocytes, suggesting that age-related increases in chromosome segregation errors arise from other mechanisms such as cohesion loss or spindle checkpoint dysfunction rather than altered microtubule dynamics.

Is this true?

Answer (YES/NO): NO